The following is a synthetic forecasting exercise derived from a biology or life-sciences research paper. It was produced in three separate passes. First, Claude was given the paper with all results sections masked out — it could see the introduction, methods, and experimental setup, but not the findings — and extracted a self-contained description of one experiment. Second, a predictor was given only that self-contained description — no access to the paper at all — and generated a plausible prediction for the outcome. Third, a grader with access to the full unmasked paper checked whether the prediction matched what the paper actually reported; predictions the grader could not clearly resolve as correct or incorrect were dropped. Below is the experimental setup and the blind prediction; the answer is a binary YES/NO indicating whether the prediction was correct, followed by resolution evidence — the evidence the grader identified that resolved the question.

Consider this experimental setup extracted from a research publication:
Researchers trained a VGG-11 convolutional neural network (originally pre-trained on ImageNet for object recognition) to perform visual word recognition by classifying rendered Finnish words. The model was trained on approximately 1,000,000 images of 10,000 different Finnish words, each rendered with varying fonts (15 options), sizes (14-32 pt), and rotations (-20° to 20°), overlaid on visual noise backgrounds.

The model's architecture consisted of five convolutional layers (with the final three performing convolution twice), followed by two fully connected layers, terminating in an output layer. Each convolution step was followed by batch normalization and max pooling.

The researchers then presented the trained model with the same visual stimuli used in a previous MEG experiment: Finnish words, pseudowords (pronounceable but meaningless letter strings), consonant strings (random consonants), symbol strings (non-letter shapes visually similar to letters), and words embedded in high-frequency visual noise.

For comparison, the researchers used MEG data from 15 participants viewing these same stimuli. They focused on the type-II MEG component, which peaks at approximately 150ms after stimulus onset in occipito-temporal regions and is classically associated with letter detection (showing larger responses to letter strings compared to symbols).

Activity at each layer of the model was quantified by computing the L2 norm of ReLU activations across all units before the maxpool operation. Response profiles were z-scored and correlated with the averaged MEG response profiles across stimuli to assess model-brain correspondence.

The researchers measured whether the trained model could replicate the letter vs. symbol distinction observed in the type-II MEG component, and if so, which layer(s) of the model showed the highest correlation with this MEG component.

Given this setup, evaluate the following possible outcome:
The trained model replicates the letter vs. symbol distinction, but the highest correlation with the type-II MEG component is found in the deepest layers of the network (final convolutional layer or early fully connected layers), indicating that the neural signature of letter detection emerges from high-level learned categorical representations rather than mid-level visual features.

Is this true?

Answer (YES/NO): YES